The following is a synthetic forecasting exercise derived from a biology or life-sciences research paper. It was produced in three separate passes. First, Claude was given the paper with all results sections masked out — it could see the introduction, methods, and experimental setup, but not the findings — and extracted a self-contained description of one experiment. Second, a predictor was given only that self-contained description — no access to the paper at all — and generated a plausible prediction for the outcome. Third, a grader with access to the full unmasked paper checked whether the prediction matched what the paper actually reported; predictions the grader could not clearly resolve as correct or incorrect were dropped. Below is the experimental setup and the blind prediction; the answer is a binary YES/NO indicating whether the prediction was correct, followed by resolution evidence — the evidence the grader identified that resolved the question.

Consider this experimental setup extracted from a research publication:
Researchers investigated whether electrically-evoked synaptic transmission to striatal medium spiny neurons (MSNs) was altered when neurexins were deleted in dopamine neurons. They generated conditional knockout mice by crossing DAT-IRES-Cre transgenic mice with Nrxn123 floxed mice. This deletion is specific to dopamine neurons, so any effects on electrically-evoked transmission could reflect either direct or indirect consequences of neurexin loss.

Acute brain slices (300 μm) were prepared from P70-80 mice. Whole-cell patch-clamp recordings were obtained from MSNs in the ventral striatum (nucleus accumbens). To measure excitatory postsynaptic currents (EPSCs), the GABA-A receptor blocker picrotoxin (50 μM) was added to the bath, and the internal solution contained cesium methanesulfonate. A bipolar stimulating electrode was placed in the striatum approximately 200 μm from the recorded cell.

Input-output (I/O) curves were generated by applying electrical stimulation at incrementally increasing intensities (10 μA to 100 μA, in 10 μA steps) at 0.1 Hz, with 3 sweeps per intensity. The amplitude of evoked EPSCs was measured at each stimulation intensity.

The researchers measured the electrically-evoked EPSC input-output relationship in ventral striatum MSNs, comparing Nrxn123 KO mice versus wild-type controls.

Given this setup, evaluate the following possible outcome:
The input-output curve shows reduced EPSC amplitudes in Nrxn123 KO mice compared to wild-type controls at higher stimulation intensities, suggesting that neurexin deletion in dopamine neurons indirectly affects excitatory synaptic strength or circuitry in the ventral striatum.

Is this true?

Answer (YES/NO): NO